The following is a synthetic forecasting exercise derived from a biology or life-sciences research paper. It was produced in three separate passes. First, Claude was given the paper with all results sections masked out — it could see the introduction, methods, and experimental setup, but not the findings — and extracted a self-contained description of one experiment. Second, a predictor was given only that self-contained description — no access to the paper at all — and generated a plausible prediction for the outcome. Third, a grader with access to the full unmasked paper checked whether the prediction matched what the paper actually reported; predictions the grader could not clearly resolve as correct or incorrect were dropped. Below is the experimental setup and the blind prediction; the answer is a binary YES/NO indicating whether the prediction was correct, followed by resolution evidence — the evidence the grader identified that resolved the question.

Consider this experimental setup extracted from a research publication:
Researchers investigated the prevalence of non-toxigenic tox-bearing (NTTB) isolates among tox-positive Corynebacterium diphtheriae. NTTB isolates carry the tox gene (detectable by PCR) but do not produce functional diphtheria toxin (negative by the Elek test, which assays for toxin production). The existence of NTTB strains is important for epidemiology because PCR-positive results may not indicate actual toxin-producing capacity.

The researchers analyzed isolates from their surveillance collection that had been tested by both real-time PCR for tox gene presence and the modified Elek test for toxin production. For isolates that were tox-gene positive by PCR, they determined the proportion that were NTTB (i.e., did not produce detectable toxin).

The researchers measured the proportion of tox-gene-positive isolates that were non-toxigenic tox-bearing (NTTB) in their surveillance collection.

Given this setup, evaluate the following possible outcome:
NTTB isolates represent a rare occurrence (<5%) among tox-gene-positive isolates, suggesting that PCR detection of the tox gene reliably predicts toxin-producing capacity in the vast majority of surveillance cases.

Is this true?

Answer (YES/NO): NO